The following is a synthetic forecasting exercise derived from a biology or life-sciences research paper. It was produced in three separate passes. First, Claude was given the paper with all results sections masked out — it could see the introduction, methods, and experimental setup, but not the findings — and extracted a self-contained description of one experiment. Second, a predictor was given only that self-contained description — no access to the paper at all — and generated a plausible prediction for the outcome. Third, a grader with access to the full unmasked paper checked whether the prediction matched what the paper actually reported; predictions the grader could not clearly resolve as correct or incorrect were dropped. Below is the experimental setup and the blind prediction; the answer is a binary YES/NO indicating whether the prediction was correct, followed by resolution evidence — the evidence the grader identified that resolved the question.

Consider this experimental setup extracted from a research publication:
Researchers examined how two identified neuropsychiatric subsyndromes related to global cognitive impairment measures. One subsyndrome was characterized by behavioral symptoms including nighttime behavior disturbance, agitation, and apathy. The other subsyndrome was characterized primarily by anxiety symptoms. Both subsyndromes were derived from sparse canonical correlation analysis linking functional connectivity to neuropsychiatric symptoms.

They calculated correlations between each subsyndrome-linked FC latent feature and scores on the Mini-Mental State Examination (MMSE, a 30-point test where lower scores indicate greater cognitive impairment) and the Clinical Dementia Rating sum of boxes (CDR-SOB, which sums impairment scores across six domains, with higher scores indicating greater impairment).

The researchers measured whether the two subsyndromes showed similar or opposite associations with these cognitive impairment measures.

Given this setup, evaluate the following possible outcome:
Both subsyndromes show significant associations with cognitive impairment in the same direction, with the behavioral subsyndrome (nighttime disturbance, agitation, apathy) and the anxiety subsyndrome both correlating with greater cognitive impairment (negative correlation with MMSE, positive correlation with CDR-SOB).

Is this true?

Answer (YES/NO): NO